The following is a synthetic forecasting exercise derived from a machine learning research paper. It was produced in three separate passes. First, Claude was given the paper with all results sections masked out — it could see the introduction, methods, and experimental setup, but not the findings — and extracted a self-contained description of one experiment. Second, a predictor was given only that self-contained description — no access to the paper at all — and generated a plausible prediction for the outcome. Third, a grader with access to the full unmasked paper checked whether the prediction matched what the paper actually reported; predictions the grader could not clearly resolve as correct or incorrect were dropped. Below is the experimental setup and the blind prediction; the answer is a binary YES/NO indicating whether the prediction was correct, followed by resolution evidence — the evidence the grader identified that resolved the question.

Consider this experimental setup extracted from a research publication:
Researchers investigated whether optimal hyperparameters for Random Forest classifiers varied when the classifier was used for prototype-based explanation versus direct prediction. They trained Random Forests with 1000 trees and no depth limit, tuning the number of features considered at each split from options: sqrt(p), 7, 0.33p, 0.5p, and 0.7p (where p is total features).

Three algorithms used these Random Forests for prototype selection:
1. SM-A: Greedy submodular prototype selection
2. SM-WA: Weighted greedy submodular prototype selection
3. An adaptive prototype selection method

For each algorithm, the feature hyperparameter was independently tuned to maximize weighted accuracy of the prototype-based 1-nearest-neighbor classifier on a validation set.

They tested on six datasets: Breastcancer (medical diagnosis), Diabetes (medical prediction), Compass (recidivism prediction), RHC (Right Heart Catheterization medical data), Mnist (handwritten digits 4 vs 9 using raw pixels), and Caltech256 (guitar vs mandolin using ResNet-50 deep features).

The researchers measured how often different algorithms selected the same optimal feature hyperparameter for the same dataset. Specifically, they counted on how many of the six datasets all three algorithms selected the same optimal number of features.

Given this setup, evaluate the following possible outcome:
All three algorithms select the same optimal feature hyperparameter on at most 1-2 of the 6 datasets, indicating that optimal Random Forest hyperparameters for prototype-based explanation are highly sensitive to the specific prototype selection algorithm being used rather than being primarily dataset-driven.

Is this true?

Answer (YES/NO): YES